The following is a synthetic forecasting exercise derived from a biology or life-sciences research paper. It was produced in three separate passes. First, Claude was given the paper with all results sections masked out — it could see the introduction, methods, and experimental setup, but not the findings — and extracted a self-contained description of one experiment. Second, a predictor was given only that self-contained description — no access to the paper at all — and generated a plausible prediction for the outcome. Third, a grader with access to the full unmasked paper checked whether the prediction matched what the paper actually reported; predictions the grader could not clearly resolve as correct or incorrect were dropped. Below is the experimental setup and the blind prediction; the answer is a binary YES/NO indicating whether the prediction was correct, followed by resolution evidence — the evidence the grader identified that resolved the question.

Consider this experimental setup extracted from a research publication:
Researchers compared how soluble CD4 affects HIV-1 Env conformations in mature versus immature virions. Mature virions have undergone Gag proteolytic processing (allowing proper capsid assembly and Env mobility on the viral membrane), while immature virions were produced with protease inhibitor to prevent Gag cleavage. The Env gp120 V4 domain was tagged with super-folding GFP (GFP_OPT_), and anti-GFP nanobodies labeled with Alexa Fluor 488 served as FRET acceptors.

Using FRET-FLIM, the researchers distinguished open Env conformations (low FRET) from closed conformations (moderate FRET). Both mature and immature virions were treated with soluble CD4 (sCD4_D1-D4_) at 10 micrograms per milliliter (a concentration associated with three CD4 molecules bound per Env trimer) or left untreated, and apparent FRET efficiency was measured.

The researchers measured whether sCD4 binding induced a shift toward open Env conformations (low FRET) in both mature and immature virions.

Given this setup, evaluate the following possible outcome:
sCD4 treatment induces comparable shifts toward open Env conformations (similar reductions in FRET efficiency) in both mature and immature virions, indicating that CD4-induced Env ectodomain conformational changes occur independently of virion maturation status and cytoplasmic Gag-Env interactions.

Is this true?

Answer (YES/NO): YES